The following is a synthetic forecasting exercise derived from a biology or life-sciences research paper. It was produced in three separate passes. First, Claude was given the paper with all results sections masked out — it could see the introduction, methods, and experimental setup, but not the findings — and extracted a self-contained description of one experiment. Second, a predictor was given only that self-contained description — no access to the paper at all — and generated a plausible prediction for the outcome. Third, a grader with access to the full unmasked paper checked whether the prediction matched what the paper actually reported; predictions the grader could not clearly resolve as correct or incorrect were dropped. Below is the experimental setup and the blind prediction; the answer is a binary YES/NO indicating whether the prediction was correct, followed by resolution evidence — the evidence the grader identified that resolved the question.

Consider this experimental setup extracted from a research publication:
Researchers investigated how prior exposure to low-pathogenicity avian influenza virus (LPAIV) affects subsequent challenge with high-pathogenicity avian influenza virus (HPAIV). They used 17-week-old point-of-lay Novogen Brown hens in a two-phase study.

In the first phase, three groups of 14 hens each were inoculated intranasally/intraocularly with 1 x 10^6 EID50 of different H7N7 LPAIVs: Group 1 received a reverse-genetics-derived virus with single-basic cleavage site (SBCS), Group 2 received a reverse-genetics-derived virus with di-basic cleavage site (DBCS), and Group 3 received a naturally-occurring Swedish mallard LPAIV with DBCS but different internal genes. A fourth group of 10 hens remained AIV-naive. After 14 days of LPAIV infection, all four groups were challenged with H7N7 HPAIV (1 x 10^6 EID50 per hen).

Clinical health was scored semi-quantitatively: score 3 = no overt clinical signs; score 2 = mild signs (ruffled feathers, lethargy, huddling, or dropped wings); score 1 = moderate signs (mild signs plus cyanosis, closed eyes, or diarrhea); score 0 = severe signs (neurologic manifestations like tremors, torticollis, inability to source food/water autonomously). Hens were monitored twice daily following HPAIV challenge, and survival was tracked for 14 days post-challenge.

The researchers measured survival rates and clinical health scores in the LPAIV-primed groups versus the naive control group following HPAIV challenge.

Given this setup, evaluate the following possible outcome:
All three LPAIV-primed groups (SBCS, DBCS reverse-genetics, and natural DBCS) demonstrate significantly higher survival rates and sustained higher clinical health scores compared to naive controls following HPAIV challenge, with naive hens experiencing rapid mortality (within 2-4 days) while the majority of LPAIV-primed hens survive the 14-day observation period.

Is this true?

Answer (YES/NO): NO